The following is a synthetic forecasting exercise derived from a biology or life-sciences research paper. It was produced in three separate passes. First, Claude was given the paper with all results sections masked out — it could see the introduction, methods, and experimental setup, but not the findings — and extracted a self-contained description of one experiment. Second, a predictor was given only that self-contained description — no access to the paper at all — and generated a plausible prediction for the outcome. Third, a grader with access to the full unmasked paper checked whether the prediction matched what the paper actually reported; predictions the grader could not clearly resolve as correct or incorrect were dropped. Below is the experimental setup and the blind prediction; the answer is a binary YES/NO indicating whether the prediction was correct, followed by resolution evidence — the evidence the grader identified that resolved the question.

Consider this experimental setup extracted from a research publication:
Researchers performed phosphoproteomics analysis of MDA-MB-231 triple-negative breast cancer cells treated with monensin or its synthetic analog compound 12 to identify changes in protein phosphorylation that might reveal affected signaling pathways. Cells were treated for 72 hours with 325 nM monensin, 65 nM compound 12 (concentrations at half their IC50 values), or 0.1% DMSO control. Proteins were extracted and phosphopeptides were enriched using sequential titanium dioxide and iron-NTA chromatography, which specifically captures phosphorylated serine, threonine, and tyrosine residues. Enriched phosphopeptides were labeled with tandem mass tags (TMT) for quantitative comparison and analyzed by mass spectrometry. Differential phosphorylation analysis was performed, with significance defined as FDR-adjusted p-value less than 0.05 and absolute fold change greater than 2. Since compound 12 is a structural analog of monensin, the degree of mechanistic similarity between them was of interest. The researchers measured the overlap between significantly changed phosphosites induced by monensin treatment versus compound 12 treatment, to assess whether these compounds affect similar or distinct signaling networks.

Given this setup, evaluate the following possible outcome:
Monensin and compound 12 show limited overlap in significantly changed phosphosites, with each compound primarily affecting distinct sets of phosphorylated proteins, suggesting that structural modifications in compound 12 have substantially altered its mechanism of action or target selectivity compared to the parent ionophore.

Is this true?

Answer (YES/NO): NO